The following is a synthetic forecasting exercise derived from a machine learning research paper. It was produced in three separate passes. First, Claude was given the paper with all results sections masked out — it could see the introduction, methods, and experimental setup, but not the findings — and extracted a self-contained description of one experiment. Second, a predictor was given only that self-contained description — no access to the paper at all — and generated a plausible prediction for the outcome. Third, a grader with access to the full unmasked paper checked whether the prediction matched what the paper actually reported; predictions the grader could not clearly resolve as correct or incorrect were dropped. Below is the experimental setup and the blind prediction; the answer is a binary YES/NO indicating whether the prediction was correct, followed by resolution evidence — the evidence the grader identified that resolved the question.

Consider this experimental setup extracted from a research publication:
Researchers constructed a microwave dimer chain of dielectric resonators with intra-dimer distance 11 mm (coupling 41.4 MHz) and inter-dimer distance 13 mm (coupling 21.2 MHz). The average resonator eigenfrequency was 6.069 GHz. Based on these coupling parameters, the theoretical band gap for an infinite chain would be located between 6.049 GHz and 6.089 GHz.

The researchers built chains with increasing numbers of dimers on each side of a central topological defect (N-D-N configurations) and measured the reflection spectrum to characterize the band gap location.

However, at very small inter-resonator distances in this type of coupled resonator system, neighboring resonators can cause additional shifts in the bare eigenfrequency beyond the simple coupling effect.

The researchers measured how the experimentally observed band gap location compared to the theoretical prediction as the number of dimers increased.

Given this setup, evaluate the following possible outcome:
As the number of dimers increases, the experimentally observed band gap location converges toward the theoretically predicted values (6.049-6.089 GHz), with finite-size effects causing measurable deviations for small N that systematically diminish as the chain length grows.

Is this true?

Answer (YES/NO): NO